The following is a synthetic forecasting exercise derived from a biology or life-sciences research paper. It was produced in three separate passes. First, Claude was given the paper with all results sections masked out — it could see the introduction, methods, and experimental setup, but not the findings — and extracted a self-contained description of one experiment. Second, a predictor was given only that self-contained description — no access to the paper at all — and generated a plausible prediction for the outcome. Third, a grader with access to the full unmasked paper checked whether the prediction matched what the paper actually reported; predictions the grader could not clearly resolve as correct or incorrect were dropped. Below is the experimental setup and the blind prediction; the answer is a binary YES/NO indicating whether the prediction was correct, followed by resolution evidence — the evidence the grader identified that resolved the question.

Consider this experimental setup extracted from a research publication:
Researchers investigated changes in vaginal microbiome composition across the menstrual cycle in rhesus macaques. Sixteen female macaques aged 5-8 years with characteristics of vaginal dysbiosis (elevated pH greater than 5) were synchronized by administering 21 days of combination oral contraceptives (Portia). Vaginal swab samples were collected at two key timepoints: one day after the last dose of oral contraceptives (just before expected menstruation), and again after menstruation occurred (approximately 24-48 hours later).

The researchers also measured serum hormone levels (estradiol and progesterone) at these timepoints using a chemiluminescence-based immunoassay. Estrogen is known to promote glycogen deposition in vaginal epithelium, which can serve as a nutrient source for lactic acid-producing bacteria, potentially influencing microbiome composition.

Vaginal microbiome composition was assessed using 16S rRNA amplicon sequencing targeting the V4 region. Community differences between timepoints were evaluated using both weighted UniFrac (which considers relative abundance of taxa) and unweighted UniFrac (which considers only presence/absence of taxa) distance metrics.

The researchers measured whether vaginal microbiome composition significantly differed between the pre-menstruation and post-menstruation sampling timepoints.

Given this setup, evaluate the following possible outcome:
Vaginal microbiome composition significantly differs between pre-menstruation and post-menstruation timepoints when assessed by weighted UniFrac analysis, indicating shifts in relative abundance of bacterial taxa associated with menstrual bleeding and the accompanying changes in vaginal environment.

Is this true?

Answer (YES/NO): NO